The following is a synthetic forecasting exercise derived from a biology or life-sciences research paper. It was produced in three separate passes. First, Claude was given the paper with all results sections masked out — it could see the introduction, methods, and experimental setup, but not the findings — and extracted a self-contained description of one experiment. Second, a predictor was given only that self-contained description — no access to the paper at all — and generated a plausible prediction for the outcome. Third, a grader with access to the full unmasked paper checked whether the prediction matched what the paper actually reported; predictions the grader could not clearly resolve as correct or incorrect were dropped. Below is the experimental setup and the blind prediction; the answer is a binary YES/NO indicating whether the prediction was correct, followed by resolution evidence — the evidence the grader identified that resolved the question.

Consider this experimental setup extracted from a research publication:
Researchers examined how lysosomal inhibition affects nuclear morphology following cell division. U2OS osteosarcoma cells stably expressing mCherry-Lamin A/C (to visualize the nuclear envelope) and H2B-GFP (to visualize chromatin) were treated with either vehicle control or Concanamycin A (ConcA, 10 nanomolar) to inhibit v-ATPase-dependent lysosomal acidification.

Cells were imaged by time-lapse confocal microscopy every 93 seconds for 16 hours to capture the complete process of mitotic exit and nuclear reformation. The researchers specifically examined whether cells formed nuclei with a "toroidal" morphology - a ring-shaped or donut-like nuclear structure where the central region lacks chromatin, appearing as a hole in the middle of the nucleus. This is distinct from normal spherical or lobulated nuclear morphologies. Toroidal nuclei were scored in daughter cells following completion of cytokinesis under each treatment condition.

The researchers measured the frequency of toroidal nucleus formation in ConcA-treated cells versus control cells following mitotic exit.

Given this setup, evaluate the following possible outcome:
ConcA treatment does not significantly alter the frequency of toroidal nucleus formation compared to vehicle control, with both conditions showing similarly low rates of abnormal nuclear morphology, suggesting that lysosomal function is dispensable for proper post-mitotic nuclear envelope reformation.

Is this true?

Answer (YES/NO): NO